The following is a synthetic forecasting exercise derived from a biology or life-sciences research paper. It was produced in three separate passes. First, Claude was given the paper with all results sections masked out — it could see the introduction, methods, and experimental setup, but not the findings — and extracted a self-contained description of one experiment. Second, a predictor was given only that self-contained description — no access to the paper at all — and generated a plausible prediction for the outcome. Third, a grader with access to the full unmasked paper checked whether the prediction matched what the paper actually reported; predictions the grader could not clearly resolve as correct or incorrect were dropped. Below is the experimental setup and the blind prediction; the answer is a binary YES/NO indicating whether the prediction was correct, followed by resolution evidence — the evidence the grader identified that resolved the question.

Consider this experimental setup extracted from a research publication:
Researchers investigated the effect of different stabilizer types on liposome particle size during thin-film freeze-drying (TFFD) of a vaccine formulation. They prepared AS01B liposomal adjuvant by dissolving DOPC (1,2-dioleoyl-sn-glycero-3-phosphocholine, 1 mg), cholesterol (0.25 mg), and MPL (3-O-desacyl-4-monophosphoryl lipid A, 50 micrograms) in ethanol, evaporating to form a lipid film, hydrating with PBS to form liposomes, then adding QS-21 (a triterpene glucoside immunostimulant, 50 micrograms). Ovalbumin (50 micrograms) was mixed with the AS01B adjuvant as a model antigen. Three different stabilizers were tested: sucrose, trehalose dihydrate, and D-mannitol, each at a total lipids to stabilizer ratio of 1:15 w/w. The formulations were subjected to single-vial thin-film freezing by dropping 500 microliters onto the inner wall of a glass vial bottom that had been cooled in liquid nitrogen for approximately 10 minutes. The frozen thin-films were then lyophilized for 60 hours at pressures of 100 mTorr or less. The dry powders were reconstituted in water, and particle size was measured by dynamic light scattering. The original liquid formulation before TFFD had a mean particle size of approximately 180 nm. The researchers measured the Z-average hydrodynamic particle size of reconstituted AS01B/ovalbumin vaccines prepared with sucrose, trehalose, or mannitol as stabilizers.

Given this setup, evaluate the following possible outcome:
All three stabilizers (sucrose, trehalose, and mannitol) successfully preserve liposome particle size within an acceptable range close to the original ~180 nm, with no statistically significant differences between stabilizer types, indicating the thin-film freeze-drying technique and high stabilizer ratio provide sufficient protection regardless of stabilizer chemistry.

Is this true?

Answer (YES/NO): NO